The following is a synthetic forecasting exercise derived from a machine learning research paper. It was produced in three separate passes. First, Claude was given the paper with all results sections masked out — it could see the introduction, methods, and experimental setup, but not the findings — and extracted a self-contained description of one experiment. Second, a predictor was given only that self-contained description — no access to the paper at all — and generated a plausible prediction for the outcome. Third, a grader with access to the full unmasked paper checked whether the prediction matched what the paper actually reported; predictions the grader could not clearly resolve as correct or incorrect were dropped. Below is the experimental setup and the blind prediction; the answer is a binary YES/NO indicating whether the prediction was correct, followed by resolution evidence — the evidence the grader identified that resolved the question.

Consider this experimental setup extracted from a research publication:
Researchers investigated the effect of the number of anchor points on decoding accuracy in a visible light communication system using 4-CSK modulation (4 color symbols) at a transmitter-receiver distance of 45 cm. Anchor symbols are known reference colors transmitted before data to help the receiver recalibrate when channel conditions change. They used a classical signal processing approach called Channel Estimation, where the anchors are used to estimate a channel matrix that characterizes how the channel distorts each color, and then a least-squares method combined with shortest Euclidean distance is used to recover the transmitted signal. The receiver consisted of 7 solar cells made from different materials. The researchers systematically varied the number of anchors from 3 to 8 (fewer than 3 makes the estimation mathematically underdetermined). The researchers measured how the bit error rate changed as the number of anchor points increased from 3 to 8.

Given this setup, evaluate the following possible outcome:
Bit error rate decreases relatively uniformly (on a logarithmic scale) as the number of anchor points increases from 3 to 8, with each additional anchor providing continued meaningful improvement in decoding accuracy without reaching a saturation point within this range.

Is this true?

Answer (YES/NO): NO